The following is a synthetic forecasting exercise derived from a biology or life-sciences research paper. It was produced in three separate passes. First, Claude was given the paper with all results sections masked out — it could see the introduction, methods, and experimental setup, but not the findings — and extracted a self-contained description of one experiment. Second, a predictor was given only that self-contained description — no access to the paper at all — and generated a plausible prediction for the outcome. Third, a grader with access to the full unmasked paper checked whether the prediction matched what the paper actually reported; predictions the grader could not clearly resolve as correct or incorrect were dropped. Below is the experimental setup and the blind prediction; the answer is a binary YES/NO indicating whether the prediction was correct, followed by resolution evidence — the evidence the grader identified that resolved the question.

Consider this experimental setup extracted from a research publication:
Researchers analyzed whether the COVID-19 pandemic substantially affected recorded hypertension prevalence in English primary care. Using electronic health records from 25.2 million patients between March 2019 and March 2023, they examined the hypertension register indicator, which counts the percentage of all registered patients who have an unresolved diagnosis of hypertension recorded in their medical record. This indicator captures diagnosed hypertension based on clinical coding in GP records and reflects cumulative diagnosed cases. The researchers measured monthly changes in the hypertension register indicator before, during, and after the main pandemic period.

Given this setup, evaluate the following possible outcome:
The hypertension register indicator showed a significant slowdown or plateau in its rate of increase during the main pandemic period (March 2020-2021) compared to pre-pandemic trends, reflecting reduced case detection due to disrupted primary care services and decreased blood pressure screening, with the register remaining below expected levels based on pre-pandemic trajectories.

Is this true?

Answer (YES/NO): NO